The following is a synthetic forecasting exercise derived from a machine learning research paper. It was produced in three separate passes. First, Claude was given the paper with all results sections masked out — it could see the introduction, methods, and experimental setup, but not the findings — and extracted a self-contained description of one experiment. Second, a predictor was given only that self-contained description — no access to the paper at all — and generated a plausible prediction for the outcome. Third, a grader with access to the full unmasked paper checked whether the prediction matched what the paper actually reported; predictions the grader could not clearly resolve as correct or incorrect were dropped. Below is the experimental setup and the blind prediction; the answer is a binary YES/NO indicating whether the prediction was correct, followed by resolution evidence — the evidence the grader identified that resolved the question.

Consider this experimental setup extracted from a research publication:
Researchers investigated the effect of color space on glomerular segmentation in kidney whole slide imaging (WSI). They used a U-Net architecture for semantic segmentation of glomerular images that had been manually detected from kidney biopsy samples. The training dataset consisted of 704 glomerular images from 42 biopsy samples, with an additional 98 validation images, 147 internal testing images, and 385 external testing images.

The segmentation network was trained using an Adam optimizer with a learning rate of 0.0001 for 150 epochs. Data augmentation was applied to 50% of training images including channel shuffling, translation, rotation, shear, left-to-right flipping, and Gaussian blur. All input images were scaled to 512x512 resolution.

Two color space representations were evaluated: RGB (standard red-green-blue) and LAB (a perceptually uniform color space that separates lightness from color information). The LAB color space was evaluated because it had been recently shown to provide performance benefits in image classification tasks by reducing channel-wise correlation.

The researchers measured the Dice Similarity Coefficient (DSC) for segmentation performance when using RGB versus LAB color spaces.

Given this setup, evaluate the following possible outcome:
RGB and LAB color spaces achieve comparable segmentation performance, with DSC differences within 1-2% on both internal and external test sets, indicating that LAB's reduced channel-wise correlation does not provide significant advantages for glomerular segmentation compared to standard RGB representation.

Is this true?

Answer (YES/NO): NO